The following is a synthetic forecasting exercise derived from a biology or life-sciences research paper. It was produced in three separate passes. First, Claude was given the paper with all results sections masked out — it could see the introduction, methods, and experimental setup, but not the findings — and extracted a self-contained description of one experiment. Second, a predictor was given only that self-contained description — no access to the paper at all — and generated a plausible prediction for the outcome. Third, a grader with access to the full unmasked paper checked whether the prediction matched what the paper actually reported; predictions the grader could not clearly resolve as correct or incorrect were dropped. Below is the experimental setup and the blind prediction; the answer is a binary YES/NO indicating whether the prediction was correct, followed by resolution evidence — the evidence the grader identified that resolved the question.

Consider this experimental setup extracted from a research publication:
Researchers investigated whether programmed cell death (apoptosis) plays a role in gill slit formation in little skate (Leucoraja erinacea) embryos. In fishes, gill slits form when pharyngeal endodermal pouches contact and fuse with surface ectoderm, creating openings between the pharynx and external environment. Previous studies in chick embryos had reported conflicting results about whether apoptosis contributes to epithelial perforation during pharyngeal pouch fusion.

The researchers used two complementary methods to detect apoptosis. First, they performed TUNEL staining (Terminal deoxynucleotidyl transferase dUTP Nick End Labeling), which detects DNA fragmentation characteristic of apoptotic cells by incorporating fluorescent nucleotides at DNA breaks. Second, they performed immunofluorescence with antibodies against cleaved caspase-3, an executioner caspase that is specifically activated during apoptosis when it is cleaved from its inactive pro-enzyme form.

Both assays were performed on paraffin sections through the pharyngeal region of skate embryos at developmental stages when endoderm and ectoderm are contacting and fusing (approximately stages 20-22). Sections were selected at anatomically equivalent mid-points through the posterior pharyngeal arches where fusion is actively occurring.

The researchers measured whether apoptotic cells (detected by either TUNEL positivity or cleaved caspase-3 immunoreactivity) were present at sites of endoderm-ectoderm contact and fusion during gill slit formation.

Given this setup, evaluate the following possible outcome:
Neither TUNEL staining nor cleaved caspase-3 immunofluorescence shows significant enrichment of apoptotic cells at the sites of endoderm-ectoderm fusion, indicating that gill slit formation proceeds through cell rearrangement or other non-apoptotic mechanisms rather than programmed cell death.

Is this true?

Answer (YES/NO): YES